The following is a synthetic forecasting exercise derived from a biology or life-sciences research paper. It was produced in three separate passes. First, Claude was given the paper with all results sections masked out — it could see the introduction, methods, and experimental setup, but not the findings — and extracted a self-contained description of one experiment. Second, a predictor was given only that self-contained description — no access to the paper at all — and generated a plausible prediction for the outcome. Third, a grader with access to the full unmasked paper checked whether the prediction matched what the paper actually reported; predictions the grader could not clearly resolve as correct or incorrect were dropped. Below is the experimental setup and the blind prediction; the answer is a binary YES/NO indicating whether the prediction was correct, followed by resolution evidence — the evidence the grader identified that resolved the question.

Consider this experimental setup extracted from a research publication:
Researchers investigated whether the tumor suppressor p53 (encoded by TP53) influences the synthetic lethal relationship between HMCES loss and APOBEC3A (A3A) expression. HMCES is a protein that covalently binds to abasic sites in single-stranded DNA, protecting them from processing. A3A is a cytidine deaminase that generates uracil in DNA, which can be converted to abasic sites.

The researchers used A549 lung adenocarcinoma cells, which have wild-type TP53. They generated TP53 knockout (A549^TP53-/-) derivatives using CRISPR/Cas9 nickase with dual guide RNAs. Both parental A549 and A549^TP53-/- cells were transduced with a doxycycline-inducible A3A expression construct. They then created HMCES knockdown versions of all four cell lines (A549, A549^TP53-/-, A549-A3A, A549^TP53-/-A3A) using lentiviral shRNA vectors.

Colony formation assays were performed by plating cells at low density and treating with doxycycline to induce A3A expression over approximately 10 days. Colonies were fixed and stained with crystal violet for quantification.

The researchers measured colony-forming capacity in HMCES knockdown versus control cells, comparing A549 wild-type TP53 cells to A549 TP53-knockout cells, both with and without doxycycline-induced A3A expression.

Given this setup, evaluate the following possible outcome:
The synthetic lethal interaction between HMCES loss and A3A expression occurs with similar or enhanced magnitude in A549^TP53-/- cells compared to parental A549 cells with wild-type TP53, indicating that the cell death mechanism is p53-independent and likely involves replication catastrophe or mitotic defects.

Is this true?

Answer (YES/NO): YES